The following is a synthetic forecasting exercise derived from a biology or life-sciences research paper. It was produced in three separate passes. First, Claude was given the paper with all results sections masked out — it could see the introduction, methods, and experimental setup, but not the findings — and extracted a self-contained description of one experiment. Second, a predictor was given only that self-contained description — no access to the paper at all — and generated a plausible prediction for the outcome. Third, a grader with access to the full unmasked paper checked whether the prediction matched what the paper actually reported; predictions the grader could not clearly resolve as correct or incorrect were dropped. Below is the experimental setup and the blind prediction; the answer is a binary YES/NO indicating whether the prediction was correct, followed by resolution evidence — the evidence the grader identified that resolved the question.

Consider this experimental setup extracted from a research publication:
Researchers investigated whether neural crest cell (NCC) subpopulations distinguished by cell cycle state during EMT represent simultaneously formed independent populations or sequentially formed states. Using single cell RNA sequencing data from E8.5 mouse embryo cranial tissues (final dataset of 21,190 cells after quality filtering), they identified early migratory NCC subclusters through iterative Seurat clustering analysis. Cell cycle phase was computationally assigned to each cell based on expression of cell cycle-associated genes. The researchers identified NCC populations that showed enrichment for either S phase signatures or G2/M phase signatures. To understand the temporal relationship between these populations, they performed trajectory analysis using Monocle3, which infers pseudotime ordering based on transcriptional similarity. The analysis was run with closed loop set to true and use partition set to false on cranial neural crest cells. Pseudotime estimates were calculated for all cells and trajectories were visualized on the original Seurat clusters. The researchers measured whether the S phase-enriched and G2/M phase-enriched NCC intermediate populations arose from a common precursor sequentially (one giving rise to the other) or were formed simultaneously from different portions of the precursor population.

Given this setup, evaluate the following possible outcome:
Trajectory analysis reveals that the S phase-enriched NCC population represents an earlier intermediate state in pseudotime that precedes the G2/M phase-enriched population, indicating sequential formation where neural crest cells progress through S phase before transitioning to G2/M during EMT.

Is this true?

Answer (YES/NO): NO